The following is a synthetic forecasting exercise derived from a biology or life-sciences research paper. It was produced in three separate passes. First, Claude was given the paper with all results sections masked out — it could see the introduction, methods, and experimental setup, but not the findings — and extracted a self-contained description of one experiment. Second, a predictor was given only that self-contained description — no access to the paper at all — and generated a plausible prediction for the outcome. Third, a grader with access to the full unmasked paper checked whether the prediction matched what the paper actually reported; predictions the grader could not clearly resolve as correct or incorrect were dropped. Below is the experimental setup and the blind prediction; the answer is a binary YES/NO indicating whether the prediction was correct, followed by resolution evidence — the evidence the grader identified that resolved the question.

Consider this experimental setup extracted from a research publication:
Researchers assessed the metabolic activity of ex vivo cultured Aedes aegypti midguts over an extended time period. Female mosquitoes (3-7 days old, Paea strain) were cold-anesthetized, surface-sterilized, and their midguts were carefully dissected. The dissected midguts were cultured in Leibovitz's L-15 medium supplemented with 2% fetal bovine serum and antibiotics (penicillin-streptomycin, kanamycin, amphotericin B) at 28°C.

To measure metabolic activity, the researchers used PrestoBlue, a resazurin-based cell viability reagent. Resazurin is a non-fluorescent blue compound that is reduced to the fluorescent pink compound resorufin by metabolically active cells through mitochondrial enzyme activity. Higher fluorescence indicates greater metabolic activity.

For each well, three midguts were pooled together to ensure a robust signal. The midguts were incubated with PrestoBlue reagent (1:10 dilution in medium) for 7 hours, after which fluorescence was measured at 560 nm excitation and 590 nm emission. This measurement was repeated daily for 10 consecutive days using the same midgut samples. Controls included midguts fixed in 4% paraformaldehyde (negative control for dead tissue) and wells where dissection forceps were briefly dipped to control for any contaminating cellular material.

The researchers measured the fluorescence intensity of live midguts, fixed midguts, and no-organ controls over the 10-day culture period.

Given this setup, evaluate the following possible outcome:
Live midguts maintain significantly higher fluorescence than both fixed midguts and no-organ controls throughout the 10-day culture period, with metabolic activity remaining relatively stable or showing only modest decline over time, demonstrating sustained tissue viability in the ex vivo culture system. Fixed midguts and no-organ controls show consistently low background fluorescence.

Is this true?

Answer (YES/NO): NO